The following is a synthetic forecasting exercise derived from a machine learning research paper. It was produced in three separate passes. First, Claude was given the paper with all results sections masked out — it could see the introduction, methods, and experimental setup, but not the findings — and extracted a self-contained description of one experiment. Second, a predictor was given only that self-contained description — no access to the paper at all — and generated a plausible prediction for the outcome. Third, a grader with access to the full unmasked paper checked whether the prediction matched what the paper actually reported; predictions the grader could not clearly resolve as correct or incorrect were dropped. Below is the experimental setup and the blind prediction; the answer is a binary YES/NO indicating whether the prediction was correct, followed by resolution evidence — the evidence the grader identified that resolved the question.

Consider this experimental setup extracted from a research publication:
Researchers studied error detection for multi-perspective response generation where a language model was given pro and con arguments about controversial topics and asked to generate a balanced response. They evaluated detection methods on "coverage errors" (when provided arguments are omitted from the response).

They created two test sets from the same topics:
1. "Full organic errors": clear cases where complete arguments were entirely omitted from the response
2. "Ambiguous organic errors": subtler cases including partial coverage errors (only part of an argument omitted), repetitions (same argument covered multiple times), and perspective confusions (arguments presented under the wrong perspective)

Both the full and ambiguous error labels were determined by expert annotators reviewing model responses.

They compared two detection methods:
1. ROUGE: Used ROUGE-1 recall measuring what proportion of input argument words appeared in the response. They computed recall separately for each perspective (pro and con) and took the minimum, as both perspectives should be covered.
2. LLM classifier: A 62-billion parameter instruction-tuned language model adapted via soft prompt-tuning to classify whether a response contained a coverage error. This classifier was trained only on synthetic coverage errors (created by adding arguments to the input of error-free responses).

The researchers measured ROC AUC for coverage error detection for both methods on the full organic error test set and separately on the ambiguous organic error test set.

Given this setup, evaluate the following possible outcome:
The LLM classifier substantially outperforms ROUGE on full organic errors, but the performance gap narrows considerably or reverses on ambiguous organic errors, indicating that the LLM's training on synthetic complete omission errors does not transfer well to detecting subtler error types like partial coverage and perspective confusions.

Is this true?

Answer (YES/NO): YES